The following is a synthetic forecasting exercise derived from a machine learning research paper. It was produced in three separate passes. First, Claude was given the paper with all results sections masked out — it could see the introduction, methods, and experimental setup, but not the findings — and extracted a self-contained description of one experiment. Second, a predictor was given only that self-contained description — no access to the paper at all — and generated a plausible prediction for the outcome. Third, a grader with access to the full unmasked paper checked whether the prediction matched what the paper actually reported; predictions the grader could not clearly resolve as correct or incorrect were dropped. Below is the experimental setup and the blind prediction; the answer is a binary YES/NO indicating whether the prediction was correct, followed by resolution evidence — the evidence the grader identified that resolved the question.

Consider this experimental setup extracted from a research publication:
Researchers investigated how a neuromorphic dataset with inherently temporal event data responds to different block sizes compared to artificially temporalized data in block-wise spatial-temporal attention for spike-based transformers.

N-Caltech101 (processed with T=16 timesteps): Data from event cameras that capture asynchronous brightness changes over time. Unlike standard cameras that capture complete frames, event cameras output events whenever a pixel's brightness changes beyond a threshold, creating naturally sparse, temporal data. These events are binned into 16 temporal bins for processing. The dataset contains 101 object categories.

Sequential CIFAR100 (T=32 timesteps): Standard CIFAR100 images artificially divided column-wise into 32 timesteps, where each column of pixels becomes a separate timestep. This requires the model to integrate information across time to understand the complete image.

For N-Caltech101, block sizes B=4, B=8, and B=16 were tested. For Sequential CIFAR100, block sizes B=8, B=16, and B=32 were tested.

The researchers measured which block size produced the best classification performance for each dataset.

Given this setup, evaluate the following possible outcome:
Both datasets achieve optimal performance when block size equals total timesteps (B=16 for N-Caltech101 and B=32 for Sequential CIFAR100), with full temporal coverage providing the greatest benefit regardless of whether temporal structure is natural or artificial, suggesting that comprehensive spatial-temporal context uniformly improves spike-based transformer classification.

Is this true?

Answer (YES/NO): NO